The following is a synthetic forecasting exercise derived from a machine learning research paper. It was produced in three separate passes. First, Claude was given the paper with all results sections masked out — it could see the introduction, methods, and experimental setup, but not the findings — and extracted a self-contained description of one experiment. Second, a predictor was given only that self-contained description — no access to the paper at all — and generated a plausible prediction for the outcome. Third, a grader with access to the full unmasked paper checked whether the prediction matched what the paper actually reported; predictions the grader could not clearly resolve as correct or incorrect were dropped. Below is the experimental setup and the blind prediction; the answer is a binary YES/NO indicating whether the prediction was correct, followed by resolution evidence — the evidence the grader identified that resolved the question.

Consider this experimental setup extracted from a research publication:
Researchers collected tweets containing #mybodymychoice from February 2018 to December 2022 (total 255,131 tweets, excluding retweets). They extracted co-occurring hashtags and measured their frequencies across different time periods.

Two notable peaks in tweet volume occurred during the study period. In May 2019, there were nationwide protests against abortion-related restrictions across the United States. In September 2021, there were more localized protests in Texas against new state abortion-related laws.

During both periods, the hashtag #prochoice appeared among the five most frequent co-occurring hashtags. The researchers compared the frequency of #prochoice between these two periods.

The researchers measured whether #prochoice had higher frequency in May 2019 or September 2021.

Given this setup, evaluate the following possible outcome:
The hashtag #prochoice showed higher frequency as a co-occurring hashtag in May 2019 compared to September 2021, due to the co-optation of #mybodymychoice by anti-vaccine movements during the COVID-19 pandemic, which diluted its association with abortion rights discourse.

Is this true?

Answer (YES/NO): NO